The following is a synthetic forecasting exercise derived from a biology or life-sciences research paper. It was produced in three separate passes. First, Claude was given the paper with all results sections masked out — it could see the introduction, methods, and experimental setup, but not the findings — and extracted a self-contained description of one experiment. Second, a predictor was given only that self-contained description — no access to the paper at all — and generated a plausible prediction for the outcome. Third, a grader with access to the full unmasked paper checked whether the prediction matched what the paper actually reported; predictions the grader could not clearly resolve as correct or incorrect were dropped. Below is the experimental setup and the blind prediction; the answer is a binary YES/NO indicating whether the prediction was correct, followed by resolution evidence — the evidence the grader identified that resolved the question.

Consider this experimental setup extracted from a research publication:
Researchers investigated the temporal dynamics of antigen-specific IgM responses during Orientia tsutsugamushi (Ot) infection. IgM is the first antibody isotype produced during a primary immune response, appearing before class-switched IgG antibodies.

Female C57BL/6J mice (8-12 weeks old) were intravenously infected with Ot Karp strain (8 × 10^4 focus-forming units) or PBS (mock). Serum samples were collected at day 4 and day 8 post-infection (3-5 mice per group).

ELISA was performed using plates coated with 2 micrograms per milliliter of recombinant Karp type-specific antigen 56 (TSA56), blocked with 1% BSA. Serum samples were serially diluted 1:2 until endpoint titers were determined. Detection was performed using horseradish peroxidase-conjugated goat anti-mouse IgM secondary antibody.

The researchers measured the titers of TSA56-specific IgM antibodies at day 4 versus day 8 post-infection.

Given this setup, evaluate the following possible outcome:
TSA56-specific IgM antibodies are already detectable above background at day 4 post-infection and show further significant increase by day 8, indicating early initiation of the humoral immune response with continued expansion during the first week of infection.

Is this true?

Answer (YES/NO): NO